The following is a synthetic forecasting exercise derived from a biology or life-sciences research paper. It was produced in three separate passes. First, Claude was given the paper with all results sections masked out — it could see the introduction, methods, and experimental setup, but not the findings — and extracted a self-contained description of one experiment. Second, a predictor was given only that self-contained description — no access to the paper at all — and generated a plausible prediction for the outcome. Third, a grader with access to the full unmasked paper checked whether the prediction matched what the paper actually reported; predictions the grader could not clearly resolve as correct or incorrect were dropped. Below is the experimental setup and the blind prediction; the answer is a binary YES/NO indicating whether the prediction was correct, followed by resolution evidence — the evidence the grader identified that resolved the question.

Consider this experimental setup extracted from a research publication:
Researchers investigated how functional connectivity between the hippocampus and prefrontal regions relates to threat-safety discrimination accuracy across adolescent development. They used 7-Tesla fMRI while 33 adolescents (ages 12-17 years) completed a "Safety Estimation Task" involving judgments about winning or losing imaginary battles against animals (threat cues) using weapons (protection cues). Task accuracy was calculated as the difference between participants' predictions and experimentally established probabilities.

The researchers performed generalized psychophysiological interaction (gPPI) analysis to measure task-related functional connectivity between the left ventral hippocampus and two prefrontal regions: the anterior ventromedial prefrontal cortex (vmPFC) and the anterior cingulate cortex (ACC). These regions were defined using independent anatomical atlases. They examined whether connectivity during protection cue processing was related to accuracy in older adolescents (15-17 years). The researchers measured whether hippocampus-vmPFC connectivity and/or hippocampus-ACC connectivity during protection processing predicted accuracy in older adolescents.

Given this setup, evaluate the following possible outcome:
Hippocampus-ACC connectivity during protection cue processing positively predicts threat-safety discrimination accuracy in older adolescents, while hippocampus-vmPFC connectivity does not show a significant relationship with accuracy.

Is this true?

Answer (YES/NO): NO